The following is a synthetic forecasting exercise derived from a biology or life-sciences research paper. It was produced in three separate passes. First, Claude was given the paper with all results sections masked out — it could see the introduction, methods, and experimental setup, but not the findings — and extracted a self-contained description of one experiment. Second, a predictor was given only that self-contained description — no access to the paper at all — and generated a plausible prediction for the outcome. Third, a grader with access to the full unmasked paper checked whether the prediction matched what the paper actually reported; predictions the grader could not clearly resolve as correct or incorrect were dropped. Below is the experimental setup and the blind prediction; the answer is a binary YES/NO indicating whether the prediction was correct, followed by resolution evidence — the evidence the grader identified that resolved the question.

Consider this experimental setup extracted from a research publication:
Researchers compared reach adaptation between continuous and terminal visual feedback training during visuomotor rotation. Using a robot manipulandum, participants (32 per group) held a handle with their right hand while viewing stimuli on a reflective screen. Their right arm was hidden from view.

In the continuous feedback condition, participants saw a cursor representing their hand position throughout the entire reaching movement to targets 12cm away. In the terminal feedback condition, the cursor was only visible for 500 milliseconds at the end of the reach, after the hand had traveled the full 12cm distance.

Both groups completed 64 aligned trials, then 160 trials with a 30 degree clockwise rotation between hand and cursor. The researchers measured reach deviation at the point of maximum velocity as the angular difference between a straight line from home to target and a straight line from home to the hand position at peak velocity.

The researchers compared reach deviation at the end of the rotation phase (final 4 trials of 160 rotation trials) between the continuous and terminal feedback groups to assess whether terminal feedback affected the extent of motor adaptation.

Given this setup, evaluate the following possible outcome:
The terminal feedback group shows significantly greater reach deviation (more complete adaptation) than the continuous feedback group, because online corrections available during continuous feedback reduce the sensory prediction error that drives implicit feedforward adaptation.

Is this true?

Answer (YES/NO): NO